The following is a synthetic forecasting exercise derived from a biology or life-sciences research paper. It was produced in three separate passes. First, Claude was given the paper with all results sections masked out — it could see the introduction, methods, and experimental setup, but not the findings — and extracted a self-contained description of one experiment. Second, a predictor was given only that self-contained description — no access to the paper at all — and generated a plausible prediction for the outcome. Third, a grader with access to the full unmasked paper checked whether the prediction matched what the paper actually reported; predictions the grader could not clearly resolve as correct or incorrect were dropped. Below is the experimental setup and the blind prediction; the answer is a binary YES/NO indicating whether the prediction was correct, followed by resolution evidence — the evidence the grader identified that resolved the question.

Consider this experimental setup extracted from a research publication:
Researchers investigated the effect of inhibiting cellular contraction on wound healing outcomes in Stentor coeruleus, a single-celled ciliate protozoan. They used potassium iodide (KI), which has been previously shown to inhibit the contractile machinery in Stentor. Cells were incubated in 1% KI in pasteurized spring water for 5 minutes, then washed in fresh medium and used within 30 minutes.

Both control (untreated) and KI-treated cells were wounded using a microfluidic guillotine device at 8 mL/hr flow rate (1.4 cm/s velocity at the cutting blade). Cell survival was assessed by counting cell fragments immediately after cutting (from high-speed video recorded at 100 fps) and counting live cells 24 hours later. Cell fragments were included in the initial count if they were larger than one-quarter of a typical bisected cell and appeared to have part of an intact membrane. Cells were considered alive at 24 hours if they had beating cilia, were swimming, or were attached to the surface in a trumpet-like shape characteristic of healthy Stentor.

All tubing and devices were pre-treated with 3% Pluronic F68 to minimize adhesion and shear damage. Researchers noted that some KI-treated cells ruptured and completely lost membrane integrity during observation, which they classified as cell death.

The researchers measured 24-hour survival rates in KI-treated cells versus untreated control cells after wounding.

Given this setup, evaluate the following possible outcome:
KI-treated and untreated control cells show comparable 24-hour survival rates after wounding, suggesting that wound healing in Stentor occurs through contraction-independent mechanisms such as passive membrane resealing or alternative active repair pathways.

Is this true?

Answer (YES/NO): NO